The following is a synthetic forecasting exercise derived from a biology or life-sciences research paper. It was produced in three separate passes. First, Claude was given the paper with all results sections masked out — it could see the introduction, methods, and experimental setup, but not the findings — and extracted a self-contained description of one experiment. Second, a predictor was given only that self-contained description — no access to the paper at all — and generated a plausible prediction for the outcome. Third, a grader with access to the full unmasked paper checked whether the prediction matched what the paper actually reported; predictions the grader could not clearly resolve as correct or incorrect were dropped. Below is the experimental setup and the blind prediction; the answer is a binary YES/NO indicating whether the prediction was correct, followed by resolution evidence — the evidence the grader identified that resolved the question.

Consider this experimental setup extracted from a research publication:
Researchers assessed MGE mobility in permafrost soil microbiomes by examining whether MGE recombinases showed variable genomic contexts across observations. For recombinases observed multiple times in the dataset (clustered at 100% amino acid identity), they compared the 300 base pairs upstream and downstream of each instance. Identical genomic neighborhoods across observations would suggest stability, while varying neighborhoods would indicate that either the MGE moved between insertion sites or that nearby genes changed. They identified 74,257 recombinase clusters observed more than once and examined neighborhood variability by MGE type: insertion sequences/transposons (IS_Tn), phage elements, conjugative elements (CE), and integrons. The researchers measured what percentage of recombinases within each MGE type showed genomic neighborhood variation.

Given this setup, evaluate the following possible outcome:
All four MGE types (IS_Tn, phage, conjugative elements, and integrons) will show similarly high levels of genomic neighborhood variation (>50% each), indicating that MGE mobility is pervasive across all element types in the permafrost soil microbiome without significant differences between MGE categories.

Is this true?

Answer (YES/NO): NO